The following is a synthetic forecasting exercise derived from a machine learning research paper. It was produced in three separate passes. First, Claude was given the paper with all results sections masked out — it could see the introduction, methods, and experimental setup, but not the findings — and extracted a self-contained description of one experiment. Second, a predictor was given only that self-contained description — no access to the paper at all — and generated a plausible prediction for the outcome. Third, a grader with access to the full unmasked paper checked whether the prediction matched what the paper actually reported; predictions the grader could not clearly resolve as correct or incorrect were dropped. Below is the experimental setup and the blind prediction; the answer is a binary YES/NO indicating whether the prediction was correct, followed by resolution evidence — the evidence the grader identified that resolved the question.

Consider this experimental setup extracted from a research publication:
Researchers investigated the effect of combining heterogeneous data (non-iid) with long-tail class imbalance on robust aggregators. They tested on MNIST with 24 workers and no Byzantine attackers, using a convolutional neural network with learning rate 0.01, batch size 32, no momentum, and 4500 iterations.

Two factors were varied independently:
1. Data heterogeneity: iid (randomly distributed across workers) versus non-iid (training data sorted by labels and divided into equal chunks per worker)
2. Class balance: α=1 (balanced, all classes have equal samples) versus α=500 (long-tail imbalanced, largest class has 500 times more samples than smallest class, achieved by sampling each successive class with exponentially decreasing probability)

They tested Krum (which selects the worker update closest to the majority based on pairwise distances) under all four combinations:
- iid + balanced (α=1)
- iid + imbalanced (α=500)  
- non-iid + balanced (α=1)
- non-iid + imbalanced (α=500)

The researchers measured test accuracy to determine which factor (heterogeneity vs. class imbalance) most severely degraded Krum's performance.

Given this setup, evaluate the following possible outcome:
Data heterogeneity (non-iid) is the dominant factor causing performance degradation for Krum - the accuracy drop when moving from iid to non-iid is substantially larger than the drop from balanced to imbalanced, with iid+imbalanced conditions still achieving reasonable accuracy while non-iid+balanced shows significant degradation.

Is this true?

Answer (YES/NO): YES